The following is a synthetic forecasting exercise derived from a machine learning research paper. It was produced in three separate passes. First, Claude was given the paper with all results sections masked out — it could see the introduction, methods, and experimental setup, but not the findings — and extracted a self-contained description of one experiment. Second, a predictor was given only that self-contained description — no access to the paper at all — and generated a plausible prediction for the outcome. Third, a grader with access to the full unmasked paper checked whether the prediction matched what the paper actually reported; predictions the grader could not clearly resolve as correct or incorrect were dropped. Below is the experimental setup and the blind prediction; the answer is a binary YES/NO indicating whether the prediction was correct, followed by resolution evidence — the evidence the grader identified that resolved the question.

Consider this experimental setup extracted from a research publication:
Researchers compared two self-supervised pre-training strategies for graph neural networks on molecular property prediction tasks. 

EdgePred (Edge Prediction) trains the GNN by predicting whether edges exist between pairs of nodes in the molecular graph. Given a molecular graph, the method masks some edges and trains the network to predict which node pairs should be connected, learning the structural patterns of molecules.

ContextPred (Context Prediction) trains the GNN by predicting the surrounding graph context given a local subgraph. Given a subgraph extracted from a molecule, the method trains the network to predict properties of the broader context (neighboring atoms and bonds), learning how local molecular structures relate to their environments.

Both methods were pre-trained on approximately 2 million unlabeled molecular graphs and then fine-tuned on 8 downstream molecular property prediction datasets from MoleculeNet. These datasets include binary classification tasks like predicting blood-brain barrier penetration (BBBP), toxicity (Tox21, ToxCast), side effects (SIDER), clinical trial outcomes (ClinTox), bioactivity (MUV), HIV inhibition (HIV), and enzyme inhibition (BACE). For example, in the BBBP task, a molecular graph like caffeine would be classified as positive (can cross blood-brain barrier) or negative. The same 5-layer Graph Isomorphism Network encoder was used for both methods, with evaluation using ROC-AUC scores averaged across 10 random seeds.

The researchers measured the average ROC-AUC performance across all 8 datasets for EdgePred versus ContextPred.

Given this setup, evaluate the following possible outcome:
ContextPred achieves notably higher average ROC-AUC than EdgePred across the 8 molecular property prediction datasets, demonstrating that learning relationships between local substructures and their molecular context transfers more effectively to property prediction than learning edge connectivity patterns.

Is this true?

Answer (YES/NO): NO